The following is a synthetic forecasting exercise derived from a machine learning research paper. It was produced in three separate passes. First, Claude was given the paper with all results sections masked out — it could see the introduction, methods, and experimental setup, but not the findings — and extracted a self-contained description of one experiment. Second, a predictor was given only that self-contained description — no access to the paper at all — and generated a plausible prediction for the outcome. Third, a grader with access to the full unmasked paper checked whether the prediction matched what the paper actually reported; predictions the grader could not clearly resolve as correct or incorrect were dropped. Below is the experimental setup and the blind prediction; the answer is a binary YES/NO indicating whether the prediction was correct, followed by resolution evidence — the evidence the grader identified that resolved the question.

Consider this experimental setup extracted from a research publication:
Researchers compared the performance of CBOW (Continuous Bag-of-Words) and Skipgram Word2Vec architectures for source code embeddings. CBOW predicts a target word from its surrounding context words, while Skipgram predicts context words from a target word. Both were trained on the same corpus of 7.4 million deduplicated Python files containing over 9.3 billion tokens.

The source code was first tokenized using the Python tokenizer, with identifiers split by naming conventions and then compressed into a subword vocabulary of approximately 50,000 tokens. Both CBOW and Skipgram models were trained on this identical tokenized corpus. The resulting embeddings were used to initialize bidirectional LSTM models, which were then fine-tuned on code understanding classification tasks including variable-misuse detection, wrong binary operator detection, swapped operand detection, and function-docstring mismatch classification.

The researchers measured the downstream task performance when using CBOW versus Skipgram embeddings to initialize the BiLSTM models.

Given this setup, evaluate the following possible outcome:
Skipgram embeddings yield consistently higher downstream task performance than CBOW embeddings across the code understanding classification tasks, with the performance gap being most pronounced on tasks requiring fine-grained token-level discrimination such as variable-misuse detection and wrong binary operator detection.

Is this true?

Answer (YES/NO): NO